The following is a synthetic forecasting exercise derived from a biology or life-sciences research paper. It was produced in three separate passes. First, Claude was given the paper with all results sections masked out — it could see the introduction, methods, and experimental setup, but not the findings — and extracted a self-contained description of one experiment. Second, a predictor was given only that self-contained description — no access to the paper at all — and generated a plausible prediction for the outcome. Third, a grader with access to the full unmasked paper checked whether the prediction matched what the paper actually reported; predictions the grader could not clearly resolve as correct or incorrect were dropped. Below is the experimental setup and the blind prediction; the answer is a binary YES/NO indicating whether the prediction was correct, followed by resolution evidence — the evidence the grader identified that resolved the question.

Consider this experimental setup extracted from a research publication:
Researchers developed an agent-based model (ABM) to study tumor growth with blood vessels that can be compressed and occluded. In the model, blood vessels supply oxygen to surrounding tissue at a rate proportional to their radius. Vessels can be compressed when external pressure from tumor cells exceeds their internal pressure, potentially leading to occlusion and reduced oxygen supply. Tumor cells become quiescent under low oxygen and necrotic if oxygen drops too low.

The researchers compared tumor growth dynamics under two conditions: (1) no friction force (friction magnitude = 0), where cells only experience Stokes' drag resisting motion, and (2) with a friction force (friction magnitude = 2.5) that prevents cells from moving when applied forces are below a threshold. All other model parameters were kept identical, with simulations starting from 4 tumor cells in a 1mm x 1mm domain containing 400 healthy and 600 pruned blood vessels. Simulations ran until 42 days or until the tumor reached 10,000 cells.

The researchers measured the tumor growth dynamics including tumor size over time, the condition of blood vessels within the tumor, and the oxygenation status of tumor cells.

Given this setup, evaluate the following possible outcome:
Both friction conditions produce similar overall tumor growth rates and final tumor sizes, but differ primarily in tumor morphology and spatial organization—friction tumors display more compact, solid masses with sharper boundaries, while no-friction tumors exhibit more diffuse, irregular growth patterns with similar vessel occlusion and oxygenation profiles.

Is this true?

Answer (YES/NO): NO